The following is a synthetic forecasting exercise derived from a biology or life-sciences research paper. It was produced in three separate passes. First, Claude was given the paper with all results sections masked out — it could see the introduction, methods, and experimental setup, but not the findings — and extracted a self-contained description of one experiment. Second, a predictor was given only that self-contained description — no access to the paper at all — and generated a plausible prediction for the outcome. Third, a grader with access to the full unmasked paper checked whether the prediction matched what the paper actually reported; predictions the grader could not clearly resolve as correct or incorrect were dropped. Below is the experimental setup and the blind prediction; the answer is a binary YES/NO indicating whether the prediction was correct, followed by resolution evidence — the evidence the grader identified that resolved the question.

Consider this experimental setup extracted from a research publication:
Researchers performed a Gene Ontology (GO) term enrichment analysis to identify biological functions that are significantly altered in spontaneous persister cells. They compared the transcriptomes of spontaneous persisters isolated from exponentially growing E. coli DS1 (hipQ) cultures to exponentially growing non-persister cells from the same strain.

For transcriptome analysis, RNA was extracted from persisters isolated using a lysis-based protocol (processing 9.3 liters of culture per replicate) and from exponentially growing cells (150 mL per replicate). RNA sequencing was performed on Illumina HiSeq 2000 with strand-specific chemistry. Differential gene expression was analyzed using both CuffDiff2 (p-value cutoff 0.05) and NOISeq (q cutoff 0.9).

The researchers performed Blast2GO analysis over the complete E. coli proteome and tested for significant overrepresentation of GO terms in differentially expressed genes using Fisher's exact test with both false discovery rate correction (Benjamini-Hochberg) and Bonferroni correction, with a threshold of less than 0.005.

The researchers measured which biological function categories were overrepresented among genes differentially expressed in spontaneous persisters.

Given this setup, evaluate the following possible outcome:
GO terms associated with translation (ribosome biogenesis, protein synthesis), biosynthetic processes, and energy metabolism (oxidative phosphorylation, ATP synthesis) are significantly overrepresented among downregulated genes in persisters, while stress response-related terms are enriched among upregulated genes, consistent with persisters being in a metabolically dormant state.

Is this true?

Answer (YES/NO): NO